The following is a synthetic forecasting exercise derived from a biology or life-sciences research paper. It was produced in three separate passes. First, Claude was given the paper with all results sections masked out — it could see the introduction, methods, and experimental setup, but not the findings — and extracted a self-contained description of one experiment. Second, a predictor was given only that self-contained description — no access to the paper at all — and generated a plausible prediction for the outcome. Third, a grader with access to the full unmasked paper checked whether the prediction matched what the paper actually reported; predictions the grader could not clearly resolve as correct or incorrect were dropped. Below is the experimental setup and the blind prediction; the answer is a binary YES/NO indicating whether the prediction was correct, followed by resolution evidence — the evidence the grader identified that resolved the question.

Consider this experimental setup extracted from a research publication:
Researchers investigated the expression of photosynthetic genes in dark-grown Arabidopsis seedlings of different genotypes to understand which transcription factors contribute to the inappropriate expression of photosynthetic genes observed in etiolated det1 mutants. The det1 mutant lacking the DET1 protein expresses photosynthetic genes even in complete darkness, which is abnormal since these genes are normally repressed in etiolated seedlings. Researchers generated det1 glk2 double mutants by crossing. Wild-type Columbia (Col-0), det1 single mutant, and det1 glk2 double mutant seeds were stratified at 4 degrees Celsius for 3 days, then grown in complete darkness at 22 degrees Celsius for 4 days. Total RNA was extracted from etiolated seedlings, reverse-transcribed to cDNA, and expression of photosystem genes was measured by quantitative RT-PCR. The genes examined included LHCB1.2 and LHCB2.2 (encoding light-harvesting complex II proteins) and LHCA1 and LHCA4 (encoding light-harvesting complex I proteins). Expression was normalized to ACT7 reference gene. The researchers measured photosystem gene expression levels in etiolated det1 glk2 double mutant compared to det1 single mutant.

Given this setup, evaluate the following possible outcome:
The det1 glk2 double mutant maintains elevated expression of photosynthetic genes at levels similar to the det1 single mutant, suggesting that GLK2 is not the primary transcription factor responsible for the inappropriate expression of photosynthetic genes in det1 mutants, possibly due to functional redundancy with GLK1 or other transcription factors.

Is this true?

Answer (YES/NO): NO